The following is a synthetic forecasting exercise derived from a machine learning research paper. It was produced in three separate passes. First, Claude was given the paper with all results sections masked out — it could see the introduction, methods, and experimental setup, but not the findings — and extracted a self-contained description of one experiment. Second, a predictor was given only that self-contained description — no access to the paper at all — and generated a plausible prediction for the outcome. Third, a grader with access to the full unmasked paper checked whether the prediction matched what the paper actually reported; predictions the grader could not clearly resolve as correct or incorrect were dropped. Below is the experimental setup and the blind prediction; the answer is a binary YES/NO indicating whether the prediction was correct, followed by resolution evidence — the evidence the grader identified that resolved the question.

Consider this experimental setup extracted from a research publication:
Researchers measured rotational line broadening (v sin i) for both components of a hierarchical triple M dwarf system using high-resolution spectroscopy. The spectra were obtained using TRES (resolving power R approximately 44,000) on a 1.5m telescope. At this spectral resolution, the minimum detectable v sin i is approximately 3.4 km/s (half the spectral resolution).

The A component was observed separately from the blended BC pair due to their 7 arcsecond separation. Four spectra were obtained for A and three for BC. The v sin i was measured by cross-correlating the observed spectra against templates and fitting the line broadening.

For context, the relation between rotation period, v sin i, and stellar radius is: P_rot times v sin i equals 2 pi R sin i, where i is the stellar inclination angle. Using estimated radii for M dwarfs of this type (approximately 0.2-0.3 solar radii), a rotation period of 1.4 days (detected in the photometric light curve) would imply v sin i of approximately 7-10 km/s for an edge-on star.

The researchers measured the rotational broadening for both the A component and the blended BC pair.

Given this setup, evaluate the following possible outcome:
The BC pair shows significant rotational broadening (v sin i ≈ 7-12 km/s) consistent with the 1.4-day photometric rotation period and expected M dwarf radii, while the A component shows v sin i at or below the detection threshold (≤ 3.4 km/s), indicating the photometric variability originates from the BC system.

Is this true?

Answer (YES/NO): NO